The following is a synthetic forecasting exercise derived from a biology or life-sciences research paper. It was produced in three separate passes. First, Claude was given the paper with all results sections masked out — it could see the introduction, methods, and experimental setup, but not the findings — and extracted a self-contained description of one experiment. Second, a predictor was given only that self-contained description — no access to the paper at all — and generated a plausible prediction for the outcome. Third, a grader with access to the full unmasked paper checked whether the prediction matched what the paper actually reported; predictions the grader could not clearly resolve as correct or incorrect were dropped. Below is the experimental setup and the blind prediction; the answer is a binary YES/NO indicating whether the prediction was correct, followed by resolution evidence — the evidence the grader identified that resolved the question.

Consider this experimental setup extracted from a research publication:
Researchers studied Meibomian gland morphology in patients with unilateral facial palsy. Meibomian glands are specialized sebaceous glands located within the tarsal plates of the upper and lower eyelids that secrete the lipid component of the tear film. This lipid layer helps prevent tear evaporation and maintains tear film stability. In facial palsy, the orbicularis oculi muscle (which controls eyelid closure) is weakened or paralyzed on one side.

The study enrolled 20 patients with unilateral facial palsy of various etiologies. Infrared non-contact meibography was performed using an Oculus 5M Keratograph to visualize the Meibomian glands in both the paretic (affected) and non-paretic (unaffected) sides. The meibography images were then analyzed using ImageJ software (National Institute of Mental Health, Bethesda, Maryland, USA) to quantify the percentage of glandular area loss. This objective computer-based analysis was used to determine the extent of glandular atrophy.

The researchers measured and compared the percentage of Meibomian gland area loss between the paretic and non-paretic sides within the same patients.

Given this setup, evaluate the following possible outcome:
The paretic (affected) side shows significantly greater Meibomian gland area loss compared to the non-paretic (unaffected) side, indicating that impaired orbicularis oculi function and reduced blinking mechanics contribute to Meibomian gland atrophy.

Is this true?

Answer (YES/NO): YES